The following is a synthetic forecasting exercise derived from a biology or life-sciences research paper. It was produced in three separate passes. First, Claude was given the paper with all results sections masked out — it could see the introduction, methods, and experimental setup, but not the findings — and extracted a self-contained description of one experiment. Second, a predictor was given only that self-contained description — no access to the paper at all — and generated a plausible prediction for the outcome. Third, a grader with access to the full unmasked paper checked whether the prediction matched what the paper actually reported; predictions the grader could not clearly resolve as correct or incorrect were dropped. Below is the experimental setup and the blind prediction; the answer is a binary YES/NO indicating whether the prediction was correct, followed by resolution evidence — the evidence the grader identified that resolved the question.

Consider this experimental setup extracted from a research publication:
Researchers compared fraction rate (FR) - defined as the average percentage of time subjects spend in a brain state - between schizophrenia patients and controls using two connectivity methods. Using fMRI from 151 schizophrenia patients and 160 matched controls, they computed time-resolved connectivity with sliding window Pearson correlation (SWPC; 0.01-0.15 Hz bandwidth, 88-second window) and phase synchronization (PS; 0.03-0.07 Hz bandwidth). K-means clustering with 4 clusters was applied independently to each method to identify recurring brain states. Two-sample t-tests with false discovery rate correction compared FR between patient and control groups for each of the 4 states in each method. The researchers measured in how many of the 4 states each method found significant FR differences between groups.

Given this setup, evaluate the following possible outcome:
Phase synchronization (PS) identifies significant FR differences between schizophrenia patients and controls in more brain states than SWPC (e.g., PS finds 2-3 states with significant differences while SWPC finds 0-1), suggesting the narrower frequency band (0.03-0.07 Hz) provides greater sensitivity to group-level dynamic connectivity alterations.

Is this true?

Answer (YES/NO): NO